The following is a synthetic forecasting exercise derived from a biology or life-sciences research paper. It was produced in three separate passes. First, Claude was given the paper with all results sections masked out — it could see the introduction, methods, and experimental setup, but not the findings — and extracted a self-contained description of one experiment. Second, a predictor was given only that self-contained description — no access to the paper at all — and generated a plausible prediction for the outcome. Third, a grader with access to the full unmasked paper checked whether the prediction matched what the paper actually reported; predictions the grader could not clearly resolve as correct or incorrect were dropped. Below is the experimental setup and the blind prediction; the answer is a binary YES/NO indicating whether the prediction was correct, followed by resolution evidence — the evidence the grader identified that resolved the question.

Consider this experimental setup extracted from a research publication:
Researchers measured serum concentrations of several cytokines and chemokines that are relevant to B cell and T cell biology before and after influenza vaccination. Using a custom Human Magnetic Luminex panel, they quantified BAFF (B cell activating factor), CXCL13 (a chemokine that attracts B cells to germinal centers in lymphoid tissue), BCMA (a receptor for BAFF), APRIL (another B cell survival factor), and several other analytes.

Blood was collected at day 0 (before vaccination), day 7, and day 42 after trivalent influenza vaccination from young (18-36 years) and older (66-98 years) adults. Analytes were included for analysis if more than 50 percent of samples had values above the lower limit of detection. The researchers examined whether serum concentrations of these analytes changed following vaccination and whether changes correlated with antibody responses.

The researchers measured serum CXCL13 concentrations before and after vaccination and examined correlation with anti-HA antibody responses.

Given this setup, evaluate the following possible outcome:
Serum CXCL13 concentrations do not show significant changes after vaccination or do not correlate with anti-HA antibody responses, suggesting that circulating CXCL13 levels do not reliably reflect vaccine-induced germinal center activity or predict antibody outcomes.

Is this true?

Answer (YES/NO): NO